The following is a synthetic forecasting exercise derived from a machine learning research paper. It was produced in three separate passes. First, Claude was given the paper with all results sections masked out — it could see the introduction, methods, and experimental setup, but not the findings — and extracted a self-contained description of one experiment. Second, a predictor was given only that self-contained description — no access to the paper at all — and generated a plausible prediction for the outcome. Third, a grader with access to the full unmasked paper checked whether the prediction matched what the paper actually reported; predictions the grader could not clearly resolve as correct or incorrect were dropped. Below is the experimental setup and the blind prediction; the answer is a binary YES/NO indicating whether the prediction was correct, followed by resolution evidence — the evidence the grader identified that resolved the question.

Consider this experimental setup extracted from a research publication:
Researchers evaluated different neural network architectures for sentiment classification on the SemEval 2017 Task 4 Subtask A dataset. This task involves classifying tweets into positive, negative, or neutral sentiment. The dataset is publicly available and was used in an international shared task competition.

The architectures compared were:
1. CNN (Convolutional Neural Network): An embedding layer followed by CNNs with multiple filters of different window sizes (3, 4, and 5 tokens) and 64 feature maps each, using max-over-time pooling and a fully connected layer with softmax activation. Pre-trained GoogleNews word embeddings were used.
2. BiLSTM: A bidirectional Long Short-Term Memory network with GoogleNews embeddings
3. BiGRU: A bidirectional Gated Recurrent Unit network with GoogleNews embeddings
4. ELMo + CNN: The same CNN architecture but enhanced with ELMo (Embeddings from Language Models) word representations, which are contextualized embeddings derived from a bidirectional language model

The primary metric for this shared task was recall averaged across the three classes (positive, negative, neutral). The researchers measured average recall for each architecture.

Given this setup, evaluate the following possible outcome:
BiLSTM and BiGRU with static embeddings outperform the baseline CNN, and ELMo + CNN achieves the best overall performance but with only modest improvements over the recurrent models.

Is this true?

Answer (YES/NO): NO